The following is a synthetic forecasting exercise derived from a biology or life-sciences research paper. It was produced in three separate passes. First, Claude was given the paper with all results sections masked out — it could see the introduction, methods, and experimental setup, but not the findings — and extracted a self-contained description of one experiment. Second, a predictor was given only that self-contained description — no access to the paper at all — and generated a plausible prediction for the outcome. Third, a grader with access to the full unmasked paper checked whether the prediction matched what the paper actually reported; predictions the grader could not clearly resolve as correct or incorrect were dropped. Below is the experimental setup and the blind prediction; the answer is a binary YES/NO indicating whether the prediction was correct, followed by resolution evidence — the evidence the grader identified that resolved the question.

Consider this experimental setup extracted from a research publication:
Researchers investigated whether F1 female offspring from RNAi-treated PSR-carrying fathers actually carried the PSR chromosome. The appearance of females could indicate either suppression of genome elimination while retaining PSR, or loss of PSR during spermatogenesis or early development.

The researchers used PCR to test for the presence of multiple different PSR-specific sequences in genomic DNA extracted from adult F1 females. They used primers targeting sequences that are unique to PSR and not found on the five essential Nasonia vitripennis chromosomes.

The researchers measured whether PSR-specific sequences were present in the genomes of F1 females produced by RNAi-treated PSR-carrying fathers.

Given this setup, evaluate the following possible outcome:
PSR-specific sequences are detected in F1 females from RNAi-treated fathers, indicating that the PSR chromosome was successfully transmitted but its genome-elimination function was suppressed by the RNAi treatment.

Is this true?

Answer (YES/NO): YES